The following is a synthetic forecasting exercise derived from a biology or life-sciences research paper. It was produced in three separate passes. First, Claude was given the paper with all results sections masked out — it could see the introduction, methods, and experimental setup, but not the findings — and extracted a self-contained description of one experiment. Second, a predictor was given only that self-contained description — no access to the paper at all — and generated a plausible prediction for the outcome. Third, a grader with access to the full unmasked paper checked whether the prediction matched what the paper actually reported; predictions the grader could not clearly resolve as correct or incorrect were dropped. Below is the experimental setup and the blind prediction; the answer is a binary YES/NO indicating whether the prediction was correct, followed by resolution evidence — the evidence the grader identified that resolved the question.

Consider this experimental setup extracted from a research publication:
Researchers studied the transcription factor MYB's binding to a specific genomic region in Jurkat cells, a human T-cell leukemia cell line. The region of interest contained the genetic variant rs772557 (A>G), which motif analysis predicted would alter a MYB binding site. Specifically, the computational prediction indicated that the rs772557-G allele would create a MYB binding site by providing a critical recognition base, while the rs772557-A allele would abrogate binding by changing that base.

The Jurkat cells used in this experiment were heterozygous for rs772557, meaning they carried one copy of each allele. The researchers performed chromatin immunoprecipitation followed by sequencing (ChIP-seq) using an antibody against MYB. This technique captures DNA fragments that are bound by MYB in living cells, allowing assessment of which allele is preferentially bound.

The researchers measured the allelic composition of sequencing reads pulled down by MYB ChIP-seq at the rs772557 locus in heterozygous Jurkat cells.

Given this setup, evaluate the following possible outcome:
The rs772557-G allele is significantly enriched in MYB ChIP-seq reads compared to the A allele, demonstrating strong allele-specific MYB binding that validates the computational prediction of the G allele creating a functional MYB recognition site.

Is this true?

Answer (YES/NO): YES